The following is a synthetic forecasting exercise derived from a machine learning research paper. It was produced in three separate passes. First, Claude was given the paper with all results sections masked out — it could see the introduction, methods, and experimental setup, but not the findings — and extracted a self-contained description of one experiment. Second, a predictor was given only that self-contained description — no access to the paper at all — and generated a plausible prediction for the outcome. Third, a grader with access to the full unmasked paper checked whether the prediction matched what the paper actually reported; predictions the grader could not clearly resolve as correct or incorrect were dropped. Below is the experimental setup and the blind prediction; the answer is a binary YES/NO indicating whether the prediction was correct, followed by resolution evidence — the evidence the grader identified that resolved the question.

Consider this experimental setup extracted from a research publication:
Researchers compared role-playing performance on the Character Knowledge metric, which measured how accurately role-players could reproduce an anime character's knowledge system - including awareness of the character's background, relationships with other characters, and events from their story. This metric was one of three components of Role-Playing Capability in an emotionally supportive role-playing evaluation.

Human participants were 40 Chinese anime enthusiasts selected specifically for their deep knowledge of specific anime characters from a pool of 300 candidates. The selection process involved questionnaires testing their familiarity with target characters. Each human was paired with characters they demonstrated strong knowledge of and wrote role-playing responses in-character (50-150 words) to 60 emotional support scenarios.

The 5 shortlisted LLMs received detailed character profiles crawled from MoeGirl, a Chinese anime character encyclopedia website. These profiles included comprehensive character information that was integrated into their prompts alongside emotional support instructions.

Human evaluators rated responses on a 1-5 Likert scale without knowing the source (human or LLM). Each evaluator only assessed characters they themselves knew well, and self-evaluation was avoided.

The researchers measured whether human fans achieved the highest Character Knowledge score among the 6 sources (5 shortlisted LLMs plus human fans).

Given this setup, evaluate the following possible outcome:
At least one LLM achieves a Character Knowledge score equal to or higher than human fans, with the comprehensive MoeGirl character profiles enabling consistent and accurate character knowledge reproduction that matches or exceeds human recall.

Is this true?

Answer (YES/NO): YES